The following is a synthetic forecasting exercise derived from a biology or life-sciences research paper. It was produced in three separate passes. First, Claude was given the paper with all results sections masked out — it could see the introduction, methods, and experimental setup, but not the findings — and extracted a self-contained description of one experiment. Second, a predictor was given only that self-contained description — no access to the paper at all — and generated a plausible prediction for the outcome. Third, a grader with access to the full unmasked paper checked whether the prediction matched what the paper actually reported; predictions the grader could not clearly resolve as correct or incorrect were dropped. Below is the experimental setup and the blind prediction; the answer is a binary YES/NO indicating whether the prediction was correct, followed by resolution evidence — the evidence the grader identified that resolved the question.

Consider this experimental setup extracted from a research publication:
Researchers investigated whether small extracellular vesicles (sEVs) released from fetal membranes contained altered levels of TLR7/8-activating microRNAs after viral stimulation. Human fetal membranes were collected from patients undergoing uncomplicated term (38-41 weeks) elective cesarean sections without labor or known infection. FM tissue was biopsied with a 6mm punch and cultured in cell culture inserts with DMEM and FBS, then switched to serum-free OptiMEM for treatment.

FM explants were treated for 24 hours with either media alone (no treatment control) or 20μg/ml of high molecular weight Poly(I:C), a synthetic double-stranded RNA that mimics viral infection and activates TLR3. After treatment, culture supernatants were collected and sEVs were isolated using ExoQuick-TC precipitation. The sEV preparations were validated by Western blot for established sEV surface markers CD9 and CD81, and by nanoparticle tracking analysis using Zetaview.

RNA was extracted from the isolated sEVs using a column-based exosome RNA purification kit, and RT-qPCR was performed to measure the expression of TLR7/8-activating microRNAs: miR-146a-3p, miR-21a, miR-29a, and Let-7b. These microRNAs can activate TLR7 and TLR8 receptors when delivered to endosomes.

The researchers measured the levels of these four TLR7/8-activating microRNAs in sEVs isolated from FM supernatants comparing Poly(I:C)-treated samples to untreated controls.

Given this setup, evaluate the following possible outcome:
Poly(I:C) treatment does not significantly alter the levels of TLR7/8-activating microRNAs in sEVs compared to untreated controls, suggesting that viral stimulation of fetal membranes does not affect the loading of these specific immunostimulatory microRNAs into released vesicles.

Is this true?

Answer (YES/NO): NO